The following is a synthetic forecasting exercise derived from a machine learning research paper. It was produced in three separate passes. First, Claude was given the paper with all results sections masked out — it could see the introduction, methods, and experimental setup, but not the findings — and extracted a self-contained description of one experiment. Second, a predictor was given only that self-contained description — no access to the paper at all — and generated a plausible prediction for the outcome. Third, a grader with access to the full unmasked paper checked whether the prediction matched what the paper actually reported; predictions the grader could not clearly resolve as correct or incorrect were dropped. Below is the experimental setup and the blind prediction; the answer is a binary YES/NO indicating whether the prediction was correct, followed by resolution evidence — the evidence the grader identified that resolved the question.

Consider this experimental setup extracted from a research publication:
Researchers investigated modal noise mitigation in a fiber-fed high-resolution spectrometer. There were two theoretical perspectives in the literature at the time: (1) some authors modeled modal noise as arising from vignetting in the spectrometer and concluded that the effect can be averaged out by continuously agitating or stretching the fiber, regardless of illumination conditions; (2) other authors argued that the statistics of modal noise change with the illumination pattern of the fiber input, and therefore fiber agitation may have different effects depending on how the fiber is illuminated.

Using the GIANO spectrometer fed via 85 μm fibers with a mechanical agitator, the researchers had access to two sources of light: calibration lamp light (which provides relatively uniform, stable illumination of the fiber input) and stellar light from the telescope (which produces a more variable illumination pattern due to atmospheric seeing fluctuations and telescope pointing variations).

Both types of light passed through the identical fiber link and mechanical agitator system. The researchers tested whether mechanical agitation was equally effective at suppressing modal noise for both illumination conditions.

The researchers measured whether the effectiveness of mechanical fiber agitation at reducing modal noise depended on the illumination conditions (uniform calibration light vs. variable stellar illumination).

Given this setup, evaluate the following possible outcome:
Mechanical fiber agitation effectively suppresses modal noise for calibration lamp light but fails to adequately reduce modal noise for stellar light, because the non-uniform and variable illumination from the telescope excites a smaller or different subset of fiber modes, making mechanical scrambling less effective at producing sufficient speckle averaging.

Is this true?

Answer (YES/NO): YES